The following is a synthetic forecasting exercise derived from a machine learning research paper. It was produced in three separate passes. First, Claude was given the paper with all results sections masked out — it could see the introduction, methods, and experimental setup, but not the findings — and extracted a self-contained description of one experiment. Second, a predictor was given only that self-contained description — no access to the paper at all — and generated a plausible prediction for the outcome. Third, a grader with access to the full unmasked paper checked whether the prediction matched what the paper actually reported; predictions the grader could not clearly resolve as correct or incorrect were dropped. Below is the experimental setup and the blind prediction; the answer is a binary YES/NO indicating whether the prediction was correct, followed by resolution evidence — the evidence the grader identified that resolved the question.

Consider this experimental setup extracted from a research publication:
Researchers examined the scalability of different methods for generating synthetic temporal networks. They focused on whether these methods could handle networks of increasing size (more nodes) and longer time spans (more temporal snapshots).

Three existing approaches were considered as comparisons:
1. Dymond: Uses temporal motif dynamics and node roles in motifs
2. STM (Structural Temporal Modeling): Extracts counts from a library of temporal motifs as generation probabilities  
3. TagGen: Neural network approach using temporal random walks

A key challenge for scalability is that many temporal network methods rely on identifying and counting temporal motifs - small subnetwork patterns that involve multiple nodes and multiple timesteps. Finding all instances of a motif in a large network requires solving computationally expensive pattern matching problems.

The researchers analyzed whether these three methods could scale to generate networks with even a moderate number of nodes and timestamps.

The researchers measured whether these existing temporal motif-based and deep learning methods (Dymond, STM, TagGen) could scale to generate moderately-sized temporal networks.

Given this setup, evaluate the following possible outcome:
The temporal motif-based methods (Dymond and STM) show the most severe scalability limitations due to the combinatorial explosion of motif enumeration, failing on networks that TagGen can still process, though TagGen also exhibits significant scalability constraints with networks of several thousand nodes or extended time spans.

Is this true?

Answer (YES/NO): YES